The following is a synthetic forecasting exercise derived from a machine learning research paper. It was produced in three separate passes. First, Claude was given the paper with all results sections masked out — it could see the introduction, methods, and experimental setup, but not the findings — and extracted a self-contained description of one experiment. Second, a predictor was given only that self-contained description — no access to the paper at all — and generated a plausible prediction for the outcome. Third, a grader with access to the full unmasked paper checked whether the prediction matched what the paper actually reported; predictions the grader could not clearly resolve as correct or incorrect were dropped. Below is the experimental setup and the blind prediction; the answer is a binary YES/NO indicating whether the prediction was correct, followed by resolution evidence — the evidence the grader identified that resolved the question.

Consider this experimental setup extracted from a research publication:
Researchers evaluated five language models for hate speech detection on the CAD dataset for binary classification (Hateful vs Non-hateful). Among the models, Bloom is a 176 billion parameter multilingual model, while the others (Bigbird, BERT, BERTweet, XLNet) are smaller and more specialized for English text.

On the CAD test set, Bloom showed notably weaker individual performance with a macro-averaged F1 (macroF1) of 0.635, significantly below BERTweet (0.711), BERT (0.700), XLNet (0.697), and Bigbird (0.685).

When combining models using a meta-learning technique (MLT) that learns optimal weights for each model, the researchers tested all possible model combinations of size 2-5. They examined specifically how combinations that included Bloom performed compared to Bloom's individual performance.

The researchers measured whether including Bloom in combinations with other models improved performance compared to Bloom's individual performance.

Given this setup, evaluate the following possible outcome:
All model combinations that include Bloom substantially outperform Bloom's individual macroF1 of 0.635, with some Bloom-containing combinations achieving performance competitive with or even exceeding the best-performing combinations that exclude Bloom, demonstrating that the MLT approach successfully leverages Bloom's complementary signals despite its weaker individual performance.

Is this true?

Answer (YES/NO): YES